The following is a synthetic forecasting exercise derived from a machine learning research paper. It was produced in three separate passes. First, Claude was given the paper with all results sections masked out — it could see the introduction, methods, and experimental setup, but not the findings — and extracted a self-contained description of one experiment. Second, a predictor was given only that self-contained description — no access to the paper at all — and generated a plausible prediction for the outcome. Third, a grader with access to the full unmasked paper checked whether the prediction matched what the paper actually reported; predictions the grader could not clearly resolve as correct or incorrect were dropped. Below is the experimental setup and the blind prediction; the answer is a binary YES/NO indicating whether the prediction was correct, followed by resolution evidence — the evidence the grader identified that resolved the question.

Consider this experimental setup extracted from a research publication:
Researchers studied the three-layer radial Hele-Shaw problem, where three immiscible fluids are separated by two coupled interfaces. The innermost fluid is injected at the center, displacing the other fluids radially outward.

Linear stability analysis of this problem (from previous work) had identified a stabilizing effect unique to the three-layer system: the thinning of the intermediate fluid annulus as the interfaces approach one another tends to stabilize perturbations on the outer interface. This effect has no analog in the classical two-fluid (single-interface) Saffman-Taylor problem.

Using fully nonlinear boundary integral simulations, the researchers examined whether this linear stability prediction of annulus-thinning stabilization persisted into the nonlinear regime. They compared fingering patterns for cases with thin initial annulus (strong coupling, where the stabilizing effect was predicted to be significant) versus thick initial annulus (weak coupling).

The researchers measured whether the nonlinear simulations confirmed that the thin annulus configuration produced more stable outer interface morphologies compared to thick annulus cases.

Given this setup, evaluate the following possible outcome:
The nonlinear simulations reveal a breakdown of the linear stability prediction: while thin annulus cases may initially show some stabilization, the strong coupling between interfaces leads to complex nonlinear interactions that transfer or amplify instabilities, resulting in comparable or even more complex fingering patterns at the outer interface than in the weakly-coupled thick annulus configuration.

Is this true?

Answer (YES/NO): YES